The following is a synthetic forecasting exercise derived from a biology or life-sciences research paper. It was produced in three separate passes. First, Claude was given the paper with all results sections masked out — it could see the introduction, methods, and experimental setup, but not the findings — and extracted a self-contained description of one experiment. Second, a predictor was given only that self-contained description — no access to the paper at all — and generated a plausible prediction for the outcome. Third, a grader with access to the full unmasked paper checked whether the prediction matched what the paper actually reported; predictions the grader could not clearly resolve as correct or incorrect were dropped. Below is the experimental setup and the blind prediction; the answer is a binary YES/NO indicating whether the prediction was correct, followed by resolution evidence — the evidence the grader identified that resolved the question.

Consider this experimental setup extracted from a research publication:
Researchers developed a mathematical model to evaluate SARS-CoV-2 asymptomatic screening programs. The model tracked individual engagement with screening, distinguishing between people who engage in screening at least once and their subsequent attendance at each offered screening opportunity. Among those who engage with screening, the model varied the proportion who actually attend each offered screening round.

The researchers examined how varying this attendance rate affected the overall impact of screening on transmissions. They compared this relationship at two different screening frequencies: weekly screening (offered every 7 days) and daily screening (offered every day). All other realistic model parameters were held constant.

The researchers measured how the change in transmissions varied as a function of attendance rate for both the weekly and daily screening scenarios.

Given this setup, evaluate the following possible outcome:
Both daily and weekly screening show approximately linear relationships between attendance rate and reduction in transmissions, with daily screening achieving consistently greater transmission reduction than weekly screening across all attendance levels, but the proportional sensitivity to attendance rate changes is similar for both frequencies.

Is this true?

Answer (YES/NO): NO